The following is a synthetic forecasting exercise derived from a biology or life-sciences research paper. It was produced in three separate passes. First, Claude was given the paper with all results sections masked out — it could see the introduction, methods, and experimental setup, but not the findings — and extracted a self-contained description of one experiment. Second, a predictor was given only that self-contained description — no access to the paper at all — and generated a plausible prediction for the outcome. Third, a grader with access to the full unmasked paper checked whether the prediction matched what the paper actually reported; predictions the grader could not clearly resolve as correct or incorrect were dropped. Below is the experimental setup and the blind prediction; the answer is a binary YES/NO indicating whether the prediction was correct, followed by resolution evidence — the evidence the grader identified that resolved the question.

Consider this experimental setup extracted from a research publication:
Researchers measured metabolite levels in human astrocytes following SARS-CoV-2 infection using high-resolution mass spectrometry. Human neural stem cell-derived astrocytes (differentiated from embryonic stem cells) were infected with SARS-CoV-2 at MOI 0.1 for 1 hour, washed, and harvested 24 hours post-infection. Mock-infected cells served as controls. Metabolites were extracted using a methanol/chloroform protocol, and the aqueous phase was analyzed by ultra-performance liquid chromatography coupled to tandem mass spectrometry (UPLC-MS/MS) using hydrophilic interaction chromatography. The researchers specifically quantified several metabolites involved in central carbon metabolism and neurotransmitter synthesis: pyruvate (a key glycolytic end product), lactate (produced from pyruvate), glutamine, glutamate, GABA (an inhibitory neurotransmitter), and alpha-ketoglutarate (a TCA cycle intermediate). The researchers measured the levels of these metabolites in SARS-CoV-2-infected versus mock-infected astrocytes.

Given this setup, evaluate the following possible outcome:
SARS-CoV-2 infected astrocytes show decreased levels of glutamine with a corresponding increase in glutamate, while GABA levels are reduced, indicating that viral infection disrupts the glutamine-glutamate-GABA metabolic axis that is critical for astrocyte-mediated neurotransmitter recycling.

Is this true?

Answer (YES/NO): NO